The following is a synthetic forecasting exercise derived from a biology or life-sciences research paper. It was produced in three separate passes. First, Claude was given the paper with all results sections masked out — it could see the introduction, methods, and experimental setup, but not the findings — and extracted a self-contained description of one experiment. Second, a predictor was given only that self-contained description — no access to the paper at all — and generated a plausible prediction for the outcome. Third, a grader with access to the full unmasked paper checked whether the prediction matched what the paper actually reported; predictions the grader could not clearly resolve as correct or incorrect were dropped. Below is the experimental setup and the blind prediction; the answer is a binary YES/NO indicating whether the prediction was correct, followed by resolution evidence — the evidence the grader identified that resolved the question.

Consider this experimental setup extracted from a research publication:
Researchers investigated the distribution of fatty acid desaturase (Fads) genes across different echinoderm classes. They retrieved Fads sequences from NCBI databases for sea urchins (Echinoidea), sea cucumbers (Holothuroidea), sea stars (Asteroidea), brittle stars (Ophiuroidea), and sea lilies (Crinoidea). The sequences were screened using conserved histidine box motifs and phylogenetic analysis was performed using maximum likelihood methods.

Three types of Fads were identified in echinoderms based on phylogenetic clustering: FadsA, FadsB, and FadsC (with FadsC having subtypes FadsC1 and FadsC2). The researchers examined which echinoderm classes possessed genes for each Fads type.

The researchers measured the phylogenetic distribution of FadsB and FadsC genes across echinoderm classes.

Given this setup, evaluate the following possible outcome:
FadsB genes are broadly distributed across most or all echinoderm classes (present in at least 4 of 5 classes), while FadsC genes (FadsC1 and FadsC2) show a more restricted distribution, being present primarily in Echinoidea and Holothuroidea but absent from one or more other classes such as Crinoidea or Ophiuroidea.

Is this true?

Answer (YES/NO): NO